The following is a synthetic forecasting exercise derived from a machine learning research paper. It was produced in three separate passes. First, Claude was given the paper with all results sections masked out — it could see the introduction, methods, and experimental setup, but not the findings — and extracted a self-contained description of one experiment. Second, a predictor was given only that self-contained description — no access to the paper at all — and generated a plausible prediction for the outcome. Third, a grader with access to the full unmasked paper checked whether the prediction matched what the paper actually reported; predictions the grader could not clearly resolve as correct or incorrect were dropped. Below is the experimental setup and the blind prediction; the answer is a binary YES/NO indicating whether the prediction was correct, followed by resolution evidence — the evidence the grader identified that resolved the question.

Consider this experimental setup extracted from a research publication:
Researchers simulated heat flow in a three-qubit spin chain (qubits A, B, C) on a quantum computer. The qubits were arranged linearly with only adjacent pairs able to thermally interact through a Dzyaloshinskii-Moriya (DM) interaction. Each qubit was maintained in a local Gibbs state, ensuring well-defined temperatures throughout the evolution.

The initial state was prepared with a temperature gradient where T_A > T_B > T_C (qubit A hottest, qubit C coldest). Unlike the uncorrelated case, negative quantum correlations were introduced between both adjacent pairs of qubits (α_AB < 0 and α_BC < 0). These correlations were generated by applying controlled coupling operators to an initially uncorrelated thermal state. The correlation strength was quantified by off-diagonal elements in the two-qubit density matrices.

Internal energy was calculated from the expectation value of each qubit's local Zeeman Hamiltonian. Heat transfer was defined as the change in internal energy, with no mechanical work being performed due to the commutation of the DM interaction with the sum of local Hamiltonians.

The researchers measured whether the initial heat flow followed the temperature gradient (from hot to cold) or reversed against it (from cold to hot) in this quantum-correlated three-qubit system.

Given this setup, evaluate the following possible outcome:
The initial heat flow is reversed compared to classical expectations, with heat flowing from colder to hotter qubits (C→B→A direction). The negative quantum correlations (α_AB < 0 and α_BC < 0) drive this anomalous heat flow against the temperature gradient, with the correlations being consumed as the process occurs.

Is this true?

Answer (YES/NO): YES